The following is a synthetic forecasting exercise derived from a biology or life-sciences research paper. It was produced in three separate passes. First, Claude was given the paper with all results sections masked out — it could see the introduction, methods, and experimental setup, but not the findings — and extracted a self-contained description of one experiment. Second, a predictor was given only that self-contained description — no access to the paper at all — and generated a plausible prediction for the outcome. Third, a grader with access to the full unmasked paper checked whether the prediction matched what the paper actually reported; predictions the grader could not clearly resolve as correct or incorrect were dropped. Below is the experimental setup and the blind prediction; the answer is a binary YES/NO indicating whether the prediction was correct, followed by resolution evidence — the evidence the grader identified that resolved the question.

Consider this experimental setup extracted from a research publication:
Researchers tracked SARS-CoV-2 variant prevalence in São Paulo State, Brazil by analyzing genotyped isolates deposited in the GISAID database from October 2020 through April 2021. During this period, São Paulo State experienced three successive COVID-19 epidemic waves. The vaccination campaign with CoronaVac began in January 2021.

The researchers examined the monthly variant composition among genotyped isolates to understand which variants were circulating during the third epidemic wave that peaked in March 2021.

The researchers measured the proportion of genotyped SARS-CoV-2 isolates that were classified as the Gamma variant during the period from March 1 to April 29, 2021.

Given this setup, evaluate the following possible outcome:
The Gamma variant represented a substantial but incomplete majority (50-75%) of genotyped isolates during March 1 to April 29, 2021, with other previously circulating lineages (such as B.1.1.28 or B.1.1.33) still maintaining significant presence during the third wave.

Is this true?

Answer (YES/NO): NO